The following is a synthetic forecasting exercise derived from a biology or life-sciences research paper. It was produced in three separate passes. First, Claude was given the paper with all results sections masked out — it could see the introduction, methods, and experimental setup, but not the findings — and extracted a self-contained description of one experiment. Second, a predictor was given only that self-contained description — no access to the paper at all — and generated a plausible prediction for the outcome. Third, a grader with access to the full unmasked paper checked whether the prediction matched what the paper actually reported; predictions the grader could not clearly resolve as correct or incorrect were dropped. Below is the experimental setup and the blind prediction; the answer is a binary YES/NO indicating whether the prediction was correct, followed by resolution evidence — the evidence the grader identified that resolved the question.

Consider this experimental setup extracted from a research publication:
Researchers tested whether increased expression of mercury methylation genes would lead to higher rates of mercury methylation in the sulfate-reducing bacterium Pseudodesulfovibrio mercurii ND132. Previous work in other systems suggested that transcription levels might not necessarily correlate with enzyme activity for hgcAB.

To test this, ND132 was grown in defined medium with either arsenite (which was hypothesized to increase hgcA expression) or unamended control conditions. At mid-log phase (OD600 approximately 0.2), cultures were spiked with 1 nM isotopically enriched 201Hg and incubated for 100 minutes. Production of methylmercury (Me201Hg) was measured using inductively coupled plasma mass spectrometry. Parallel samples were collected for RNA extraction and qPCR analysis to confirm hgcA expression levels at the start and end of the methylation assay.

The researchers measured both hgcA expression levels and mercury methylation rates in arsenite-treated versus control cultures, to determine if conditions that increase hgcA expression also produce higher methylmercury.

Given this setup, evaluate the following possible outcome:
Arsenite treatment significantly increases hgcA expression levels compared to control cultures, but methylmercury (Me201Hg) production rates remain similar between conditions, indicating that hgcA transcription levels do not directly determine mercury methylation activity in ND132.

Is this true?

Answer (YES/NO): NO